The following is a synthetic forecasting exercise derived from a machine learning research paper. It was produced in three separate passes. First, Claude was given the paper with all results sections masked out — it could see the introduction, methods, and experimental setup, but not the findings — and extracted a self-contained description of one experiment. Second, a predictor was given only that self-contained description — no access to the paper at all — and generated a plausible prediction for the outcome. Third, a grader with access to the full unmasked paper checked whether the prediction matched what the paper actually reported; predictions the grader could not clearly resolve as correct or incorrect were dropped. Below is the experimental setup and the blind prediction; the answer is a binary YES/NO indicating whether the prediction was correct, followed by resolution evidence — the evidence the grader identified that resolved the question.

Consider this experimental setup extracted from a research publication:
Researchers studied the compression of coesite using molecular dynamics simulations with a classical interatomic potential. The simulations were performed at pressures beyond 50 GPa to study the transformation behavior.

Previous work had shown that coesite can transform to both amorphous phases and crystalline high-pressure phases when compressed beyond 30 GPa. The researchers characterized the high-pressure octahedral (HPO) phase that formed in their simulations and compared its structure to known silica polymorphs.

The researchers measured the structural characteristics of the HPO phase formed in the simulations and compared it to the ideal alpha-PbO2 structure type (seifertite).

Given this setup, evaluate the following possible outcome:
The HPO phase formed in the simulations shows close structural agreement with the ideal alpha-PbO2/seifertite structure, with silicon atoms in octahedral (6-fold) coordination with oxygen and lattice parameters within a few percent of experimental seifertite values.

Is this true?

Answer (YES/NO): NO